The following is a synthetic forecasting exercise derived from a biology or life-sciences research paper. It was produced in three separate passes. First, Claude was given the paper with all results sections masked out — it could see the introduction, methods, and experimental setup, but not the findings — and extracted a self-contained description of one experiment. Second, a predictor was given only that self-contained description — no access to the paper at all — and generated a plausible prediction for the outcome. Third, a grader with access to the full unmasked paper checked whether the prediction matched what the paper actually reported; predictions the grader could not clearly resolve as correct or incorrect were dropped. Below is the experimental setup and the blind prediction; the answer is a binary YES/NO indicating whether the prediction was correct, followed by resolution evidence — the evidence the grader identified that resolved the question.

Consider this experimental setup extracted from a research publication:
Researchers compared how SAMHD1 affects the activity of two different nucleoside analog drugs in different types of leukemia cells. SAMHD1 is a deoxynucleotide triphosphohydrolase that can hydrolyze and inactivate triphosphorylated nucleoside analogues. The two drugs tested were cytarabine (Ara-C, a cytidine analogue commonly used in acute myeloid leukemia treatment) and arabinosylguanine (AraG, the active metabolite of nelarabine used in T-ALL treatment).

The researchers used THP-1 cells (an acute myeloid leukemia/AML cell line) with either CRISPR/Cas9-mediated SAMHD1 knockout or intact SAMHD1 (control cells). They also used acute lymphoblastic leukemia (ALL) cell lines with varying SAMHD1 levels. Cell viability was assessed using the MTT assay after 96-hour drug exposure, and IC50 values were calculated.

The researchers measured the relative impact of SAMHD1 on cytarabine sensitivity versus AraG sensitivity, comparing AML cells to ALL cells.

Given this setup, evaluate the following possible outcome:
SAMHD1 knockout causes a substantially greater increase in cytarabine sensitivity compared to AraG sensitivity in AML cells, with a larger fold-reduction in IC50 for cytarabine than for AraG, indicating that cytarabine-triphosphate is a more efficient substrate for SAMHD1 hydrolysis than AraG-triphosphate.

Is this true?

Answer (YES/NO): YES